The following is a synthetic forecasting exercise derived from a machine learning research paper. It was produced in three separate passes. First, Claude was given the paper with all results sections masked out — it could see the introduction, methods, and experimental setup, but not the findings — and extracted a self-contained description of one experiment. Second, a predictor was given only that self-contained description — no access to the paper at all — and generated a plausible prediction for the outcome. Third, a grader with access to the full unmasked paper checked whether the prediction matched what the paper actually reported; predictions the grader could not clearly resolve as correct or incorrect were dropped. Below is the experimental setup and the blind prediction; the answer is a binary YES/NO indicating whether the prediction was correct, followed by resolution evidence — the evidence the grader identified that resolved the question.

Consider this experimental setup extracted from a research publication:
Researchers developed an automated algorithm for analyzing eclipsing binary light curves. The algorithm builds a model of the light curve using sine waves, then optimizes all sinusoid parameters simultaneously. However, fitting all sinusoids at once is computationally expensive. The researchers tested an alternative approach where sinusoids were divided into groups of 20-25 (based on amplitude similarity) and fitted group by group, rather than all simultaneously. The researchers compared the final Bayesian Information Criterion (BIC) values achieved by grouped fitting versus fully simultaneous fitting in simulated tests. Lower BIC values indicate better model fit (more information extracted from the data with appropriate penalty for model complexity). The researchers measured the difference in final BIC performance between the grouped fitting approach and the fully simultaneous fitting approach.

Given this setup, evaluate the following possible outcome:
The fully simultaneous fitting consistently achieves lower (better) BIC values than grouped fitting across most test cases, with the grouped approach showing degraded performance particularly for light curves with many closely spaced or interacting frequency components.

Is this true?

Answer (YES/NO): NO